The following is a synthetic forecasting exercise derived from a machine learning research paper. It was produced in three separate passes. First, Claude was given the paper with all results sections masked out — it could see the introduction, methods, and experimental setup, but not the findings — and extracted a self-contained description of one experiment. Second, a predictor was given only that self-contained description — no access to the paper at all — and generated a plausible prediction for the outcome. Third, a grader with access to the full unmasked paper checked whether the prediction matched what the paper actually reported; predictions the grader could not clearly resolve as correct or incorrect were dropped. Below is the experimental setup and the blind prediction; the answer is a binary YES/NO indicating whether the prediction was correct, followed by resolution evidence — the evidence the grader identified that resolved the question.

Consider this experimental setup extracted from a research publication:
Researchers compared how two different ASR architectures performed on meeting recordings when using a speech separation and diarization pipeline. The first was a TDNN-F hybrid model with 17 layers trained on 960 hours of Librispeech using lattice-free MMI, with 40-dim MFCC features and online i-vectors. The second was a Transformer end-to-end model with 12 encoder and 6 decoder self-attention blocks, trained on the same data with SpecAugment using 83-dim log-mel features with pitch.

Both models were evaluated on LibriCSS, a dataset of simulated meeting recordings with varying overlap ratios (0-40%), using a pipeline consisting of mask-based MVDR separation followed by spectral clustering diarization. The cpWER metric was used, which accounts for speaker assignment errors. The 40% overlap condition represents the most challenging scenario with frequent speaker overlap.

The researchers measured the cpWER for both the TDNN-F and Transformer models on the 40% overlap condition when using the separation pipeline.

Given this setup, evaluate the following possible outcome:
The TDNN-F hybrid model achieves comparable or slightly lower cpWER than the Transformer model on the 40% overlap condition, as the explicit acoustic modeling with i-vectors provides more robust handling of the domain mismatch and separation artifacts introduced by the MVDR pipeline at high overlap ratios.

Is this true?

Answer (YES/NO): NO